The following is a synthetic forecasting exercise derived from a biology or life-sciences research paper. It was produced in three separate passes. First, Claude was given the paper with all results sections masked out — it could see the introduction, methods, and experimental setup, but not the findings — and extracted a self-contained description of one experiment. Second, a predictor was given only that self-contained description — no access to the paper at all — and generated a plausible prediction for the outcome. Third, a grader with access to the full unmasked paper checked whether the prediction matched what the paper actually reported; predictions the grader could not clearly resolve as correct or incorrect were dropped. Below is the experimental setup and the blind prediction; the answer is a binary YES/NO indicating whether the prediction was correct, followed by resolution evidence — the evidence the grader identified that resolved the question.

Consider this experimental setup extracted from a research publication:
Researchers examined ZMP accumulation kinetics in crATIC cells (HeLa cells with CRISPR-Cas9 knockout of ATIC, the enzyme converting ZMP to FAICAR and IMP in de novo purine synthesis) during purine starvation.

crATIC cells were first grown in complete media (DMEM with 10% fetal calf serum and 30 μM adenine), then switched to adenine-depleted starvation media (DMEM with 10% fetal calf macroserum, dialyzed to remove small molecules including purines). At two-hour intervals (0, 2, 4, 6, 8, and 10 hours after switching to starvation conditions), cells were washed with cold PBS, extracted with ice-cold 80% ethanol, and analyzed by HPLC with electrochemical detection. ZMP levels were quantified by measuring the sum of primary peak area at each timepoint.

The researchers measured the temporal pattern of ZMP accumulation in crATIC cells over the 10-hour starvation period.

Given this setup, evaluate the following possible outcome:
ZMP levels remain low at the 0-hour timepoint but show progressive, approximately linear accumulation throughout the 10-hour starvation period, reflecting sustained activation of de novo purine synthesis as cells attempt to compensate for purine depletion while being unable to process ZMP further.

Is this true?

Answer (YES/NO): YES